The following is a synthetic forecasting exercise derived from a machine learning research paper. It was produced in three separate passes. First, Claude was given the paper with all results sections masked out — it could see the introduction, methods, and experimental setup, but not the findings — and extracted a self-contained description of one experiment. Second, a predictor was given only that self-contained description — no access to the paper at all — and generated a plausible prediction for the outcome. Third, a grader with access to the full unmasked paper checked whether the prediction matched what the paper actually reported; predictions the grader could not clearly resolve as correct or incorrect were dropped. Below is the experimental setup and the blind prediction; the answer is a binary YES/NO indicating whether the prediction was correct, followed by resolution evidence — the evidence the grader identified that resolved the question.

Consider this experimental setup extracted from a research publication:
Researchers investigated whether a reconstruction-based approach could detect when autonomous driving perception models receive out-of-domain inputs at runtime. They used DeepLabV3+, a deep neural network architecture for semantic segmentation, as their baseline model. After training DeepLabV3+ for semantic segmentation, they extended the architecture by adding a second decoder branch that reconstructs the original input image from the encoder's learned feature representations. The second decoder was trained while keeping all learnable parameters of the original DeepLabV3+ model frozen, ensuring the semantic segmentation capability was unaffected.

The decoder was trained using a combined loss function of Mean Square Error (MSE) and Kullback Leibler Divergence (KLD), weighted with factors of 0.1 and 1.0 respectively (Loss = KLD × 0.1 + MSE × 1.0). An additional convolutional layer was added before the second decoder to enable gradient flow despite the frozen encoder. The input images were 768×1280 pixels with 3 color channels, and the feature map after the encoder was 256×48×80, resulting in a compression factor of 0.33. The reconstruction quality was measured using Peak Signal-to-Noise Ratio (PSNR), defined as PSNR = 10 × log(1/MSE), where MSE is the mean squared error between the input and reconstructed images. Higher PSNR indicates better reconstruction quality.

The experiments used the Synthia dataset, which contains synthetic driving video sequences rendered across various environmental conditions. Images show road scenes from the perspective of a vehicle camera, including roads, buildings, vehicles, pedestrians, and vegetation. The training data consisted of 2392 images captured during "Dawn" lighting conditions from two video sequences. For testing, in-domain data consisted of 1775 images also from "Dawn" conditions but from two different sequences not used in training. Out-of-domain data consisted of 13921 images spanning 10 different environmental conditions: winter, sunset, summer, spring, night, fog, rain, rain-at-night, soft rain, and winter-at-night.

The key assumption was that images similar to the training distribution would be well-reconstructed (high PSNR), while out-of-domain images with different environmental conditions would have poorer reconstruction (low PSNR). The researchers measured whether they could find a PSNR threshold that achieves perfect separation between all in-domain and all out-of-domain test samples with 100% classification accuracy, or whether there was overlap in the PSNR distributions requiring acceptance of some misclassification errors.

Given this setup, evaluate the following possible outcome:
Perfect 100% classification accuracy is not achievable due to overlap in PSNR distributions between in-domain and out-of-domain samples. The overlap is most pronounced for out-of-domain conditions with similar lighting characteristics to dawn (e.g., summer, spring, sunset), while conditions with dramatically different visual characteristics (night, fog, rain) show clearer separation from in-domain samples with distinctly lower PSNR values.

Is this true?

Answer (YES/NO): NO